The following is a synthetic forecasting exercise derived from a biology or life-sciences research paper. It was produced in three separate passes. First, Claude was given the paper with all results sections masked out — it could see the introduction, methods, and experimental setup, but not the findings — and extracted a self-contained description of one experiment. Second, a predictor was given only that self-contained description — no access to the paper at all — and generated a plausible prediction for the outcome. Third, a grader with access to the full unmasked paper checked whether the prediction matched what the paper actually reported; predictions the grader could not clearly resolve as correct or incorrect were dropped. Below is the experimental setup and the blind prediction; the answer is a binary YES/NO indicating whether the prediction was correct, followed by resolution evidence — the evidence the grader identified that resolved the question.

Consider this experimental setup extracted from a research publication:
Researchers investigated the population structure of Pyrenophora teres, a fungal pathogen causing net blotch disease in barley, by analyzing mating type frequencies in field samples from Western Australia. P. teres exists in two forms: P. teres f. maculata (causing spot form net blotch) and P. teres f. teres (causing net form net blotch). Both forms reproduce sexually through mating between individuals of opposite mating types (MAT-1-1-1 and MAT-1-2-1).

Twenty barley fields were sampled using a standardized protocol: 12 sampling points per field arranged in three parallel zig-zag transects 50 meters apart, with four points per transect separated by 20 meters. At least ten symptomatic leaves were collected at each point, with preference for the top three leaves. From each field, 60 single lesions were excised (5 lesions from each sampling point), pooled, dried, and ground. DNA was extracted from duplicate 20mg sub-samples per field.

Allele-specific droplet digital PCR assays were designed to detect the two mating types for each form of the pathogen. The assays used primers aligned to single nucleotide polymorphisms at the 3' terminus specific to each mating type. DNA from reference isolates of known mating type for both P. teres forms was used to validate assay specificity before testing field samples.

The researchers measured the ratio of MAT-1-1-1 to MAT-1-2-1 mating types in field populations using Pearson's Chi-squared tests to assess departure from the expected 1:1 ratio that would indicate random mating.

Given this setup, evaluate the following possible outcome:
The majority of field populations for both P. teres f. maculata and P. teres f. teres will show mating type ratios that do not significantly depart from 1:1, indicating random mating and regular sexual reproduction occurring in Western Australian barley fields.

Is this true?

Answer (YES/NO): NO